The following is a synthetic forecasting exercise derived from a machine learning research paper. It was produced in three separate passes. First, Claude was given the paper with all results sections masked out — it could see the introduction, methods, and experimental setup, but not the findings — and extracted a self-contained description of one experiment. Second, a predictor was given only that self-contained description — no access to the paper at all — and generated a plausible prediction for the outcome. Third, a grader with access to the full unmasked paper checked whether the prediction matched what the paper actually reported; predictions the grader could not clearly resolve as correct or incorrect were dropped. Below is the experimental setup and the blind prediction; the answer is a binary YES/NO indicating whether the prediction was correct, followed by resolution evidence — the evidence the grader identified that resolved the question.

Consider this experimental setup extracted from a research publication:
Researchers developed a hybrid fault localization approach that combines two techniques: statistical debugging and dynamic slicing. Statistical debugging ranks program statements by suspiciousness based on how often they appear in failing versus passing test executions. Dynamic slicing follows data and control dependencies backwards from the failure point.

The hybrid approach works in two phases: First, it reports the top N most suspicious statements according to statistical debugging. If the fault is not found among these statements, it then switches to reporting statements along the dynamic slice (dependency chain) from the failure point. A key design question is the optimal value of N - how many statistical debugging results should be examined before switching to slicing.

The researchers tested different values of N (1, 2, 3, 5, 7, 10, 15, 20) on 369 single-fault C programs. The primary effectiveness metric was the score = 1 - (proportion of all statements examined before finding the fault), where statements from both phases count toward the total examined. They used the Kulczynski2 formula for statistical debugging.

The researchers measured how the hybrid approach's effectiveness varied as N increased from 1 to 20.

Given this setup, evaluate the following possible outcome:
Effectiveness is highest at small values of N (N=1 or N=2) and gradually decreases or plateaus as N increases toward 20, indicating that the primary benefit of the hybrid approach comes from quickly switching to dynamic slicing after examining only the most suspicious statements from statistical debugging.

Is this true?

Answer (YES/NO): YES